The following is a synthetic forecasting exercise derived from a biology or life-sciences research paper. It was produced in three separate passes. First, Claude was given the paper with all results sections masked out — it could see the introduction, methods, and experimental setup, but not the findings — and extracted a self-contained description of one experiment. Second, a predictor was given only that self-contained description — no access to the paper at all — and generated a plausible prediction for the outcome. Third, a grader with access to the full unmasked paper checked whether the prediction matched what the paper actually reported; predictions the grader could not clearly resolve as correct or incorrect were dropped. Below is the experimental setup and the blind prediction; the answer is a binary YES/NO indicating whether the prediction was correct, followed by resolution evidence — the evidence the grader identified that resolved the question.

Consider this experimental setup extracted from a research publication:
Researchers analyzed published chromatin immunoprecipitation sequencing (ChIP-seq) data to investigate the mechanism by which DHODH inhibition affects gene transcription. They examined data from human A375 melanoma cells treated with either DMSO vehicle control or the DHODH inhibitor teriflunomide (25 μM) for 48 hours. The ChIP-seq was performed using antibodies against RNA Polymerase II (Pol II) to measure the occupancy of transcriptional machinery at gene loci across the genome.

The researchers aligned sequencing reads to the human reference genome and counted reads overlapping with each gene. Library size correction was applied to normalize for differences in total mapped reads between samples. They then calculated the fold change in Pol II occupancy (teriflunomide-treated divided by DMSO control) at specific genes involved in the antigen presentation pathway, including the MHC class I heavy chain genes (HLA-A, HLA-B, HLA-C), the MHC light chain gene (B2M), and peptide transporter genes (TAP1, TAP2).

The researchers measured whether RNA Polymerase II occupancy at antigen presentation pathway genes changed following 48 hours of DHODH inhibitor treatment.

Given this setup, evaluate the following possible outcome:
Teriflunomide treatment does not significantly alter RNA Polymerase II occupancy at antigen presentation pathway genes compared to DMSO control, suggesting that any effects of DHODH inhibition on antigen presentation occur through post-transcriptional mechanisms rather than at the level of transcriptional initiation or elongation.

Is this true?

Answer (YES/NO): NO